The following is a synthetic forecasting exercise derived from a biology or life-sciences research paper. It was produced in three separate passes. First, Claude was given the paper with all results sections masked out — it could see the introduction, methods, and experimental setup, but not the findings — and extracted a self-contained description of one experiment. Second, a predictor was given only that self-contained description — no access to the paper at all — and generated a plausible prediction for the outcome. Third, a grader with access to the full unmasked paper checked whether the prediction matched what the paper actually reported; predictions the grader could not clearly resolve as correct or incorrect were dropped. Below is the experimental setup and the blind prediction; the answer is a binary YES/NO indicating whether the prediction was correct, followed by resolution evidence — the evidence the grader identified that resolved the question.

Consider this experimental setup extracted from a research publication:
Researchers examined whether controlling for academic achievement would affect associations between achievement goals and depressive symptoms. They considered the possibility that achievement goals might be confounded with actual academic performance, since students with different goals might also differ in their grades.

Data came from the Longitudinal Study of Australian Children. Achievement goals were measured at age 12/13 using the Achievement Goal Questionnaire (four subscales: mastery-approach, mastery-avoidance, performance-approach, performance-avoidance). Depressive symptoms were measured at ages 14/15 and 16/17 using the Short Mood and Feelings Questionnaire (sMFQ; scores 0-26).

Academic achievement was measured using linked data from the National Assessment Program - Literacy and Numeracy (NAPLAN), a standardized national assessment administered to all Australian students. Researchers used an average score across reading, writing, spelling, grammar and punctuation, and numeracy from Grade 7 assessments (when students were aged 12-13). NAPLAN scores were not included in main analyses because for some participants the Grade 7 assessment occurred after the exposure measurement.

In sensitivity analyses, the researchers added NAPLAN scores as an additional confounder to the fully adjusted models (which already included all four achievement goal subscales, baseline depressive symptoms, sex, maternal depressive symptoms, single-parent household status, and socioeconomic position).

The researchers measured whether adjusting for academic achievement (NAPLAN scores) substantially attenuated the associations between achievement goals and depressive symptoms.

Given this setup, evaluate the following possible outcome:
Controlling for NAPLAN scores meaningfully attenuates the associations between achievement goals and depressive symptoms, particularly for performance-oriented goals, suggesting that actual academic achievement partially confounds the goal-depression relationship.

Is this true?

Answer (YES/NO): NO